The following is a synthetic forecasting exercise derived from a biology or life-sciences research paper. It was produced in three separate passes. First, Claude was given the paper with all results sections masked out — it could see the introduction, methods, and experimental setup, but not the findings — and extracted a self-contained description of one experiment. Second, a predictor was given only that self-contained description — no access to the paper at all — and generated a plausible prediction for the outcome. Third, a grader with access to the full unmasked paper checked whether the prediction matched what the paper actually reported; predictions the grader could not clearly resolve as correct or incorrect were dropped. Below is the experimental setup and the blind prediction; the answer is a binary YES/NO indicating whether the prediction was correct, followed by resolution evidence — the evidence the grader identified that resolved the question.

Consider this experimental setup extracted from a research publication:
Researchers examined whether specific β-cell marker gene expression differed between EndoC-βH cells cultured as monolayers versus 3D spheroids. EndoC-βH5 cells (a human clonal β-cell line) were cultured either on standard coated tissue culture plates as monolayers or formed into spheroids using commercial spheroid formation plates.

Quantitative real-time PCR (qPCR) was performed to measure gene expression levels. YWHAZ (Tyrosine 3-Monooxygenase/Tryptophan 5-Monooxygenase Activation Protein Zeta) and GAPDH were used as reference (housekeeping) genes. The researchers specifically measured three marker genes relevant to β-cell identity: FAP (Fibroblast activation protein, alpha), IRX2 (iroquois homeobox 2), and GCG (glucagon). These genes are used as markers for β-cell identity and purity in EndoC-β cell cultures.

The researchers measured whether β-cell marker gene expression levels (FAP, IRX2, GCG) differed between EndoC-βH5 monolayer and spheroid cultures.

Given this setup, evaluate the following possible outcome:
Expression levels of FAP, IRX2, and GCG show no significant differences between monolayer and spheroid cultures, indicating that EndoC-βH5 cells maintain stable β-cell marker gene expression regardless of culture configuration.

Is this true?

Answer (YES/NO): YES